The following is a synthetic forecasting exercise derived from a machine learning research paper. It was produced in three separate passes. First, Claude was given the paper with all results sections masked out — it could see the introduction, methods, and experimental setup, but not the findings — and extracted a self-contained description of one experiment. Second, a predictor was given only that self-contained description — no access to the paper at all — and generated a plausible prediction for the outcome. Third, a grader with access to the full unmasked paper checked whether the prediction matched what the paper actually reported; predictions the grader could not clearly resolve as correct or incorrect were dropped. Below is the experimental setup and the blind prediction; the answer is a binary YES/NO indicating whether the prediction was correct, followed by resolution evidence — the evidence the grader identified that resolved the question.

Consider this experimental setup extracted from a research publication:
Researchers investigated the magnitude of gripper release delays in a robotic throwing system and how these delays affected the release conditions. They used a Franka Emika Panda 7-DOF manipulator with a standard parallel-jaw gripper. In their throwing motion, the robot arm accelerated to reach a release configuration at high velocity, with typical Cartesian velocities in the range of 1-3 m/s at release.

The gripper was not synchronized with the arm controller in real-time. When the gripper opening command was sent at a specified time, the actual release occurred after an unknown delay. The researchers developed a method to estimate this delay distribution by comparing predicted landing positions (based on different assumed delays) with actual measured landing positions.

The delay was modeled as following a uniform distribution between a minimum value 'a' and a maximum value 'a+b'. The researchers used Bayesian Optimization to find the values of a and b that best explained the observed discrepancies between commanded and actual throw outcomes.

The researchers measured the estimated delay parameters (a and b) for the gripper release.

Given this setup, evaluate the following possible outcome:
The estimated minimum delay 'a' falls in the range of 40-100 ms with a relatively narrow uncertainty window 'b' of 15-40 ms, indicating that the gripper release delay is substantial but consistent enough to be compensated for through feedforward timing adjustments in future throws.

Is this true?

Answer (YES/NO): NO